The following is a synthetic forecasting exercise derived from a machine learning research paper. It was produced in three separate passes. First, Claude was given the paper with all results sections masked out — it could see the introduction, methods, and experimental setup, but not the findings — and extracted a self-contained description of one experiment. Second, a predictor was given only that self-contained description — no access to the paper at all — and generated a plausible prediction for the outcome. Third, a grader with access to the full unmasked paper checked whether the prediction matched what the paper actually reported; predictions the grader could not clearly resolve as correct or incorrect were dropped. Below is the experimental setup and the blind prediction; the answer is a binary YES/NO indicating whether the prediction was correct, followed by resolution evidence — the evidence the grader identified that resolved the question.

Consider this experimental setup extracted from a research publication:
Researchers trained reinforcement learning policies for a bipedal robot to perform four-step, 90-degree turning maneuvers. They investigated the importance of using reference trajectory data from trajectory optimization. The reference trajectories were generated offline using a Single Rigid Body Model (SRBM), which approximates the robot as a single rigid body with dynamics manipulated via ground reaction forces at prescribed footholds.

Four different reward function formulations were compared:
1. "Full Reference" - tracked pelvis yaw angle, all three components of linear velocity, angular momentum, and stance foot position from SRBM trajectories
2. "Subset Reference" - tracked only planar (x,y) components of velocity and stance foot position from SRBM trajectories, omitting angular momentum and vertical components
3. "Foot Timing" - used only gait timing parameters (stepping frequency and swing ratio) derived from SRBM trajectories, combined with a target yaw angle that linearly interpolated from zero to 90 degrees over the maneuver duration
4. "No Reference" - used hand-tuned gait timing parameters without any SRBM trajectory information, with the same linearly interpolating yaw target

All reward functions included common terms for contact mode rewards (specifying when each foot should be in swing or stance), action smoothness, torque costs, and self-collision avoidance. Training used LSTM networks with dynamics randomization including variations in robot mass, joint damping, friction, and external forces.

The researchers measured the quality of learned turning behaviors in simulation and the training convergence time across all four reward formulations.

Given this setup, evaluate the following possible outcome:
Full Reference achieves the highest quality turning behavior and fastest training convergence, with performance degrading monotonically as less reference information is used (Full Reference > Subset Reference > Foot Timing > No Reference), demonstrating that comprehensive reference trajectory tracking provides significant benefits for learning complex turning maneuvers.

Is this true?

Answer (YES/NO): NO